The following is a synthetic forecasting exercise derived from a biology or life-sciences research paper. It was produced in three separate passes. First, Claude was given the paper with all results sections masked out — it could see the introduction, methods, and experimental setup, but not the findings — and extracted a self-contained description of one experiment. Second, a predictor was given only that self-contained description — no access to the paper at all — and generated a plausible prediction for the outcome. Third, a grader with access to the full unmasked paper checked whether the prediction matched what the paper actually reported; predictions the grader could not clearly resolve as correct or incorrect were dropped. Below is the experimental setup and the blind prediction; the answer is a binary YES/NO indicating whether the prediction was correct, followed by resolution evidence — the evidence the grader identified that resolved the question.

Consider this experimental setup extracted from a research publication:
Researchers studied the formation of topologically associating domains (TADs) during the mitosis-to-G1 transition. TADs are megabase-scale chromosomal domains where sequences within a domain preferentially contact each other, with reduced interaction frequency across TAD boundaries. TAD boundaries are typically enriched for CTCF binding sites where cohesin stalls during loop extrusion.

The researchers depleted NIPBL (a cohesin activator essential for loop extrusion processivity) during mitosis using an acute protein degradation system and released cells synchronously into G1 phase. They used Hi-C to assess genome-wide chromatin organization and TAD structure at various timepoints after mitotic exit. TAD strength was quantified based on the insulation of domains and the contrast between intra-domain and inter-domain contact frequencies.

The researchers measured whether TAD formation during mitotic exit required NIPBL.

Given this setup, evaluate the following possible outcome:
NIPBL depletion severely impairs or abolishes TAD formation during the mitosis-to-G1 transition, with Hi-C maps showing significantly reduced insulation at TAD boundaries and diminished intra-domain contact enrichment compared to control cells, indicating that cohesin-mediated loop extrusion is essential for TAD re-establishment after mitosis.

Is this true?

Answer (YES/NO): YES